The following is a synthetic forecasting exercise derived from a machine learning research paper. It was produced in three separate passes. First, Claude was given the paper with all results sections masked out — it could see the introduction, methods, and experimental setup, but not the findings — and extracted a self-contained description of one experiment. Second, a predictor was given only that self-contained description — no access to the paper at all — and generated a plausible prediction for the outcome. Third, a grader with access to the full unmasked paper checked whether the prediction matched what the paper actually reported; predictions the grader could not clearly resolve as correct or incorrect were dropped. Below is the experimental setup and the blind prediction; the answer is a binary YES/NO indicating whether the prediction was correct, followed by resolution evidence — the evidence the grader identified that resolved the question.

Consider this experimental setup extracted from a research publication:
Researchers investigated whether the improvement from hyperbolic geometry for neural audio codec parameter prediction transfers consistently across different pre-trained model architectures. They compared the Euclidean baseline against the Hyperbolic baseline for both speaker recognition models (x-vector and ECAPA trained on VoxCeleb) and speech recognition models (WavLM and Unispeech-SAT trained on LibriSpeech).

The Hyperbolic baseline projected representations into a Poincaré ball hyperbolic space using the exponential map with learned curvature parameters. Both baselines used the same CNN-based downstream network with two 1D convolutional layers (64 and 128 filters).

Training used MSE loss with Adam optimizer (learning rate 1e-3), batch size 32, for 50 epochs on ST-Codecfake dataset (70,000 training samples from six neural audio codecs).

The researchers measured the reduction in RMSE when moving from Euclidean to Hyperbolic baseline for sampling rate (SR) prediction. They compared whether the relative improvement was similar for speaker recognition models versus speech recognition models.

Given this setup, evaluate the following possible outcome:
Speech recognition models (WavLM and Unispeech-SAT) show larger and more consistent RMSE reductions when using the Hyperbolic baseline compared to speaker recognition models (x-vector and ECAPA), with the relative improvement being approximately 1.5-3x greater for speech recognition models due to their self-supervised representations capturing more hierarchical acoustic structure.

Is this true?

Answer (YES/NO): NO